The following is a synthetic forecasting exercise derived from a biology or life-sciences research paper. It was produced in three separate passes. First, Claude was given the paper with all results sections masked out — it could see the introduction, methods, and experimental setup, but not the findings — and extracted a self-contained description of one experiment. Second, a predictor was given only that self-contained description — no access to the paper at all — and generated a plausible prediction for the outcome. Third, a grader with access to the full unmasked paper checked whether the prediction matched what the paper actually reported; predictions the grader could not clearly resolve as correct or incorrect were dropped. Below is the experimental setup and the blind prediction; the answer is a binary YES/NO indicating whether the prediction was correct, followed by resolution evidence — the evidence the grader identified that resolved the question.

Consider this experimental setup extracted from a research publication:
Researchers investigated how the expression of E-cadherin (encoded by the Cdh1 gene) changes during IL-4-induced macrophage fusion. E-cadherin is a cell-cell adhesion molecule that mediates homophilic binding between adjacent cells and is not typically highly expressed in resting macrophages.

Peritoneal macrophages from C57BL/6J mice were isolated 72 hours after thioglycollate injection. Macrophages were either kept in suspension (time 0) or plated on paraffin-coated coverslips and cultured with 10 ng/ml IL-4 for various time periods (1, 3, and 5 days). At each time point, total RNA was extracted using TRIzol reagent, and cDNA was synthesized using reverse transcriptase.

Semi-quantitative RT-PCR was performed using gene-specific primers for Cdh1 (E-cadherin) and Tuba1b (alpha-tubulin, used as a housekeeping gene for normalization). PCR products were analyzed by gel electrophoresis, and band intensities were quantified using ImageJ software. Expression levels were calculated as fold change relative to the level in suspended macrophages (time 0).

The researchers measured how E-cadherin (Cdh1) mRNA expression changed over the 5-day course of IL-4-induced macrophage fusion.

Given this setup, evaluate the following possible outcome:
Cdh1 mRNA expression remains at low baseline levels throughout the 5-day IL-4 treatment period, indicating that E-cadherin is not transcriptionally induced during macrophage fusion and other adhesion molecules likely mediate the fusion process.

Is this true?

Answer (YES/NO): NO